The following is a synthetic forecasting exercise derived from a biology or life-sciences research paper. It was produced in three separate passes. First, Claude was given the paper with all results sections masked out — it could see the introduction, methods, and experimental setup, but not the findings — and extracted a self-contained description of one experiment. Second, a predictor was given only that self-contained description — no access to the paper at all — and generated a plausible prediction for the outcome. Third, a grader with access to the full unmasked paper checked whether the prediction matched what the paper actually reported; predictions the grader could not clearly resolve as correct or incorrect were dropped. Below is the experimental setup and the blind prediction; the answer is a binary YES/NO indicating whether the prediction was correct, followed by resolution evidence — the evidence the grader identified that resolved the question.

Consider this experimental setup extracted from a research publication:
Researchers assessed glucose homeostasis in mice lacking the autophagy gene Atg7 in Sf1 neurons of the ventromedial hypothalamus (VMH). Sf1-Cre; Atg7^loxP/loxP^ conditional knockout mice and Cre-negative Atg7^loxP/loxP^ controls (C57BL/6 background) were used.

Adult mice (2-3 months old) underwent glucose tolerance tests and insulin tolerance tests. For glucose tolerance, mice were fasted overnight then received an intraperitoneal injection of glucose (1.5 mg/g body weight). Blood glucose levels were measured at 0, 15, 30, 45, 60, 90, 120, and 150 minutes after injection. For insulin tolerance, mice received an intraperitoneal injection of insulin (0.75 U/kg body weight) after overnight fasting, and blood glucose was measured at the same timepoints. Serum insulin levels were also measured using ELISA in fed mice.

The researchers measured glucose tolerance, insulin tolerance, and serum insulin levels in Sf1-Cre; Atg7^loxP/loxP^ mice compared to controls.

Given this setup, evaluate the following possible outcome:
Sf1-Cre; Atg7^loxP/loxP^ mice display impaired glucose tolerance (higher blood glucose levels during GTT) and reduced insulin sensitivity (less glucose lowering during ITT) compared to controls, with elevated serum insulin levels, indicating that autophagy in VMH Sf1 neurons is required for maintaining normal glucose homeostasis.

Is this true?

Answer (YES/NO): NO